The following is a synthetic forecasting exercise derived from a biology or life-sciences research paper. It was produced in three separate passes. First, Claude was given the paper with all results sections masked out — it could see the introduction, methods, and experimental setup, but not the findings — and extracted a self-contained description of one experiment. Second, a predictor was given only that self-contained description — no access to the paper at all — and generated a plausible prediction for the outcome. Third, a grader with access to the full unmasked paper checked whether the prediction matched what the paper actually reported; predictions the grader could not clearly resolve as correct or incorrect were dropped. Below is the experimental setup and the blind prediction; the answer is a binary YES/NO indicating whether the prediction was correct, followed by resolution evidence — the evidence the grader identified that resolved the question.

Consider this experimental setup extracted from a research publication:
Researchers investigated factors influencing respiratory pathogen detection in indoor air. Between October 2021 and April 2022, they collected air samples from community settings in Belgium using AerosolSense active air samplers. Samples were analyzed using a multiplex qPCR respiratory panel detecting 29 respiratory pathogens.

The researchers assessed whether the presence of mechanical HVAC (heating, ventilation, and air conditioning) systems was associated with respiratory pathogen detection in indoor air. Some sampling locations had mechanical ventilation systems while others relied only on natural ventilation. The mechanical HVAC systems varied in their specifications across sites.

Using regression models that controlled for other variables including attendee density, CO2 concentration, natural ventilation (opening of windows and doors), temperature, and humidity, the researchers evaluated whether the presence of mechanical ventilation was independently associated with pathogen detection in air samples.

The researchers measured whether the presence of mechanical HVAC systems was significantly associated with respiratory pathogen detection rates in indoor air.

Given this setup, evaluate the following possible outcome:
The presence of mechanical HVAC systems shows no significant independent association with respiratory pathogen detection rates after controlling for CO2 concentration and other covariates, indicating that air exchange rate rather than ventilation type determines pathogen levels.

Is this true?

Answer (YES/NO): YES